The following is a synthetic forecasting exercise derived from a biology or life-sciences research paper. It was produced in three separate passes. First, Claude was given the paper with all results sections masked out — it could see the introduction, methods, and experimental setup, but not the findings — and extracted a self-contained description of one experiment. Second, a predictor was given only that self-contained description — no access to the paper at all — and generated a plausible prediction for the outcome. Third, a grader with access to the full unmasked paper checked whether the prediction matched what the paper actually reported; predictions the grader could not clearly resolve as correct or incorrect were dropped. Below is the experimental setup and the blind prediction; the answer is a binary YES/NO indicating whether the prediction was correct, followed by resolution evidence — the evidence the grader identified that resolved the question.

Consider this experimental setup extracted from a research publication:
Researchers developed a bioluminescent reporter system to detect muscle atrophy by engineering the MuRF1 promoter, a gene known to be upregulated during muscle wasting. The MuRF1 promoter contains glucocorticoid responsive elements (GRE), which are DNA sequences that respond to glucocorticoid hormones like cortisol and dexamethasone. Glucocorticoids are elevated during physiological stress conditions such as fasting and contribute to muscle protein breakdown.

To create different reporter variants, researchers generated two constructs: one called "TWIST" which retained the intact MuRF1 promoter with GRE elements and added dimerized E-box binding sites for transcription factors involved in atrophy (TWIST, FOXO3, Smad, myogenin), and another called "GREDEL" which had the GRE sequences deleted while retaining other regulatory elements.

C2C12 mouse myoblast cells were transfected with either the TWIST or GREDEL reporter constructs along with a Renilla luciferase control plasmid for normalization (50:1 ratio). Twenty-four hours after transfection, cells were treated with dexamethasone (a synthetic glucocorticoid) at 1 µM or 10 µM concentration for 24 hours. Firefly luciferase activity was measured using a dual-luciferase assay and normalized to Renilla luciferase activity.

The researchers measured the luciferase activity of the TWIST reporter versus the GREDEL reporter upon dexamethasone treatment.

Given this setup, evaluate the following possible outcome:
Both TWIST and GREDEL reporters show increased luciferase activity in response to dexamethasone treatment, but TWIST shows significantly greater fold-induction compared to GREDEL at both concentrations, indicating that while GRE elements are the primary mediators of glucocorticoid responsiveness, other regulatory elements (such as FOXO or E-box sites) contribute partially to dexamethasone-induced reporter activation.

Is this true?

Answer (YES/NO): NO